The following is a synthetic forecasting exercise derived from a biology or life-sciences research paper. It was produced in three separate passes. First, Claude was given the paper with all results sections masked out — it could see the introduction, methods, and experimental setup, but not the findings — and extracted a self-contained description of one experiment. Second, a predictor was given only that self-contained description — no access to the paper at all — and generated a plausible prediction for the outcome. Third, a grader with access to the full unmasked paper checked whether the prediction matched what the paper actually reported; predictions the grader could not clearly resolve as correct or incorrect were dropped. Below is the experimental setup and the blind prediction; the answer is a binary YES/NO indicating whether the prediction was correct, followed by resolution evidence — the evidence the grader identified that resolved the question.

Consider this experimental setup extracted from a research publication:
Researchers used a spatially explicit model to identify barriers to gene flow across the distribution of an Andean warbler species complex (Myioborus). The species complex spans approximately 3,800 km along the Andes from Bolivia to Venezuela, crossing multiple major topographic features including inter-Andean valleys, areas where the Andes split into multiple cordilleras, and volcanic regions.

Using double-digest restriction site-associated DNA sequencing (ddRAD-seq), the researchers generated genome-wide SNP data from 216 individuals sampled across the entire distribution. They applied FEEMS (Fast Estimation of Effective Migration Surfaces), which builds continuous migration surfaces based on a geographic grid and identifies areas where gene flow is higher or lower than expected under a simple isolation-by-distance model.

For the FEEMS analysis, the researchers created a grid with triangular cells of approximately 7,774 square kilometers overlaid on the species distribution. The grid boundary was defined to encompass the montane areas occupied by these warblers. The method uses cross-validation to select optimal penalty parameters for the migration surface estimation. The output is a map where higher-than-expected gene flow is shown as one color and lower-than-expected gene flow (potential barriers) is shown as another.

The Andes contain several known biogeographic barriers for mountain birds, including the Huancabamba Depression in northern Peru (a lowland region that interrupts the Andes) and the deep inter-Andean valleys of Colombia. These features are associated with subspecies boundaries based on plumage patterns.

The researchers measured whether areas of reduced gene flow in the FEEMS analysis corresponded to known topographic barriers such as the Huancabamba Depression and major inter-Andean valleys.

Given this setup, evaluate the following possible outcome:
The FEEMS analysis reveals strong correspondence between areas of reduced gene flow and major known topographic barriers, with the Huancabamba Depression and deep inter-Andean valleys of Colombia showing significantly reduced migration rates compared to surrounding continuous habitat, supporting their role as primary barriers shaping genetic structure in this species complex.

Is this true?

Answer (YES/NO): YES